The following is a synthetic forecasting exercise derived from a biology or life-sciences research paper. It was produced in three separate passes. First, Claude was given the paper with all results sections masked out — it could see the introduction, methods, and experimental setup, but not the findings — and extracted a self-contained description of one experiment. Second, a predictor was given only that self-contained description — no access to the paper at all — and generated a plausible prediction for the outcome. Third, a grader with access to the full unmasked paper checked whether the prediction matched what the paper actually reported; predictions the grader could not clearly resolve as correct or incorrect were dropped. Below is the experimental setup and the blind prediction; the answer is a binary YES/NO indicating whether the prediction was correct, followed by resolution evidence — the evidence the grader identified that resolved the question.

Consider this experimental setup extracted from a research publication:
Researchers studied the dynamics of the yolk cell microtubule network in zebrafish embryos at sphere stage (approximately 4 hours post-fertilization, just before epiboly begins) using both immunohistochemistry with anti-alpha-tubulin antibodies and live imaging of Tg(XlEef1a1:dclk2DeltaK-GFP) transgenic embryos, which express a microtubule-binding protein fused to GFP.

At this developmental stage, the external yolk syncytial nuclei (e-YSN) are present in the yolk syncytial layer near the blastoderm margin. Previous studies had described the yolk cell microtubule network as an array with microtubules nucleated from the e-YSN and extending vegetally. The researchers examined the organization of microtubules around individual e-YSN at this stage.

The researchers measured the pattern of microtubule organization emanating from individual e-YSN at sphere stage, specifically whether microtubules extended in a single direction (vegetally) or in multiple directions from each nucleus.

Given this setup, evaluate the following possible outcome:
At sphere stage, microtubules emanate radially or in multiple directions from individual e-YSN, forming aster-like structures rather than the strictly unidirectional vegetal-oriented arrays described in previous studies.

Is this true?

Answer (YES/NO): NO